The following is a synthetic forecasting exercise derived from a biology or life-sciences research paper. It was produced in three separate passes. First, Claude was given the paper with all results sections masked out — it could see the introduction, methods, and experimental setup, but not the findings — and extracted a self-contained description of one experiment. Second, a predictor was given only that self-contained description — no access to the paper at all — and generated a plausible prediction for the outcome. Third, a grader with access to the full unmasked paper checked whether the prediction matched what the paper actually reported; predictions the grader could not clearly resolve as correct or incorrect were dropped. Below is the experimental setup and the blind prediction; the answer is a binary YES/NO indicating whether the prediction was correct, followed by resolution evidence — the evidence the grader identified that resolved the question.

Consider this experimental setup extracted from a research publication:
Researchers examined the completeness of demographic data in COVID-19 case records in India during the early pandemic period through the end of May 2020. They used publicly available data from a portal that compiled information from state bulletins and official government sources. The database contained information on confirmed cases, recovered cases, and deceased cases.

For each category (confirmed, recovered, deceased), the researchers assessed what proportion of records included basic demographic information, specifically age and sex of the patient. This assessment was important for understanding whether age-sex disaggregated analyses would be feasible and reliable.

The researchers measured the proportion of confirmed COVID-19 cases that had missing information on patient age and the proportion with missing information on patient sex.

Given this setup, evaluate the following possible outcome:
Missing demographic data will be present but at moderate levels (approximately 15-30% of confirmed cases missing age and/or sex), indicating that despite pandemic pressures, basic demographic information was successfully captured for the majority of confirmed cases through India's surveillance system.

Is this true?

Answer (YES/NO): NO